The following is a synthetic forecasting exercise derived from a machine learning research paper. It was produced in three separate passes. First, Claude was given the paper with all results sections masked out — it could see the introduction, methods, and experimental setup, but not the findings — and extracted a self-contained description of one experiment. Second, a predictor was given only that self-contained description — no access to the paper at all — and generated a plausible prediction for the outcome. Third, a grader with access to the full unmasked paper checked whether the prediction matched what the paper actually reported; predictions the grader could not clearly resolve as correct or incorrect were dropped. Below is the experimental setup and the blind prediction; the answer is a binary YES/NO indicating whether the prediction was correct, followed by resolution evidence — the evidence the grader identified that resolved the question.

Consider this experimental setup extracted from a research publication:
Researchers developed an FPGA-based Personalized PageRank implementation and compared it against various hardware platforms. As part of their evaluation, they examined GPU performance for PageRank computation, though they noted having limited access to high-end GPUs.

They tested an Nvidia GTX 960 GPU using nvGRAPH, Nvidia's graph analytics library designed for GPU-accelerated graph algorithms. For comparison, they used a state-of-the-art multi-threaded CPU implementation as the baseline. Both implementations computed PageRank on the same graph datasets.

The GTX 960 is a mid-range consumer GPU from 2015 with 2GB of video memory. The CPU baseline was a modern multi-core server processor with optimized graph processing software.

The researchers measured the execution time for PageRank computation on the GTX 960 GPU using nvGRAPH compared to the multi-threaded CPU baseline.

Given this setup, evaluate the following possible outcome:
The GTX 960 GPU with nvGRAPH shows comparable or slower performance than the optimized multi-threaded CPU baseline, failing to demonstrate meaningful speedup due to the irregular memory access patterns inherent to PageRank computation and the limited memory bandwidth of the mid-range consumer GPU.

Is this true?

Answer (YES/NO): YES